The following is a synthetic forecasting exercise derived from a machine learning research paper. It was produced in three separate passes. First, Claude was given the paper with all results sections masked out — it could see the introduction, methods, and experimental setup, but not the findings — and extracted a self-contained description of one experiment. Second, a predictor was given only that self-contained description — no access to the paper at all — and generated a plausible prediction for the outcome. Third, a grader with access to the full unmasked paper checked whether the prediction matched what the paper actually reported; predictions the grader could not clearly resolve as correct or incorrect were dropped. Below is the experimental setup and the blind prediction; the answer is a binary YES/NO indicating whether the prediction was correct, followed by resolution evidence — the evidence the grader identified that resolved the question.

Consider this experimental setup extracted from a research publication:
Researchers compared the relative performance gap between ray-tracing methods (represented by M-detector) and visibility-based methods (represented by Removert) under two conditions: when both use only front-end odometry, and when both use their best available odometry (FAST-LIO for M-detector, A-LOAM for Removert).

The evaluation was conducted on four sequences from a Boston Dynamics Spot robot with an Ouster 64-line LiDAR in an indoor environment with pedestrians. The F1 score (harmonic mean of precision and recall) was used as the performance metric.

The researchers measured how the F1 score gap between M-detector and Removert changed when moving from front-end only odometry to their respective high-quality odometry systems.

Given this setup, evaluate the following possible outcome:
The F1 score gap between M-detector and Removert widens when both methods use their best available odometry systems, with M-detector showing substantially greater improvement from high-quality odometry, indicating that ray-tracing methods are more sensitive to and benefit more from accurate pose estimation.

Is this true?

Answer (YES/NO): NO